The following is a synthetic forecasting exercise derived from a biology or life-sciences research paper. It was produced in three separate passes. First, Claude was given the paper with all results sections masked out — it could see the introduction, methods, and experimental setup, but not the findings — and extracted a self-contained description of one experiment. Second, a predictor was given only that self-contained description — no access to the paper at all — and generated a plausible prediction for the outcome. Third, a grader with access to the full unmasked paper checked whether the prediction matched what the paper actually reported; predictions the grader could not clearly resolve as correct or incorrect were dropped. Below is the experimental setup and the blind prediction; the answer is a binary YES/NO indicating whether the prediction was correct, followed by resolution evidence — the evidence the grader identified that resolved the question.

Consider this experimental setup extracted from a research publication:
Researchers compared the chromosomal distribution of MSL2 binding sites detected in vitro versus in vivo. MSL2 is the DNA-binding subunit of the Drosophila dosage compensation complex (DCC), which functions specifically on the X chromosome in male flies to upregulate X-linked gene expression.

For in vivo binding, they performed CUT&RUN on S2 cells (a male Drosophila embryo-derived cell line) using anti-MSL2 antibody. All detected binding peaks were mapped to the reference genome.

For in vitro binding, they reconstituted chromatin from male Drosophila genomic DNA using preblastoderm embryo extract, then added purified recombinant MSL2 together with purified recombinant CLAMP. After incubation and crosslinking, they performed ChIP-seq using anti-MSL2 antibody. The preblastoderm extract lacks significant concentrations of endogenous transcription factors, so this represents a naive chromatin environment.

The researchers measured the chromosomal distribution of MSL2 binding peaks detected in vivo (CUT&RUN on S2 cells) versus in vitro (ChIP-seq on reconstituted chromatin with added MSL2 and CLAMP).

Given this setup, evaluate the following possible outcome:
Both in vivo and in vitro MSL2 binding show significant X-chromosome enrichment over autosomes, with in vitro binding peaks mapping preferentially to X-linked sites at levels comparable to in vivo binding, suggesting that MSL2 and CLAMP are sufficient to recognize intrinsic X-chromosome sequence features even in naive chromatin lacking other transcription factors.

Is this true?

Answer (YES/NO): NO